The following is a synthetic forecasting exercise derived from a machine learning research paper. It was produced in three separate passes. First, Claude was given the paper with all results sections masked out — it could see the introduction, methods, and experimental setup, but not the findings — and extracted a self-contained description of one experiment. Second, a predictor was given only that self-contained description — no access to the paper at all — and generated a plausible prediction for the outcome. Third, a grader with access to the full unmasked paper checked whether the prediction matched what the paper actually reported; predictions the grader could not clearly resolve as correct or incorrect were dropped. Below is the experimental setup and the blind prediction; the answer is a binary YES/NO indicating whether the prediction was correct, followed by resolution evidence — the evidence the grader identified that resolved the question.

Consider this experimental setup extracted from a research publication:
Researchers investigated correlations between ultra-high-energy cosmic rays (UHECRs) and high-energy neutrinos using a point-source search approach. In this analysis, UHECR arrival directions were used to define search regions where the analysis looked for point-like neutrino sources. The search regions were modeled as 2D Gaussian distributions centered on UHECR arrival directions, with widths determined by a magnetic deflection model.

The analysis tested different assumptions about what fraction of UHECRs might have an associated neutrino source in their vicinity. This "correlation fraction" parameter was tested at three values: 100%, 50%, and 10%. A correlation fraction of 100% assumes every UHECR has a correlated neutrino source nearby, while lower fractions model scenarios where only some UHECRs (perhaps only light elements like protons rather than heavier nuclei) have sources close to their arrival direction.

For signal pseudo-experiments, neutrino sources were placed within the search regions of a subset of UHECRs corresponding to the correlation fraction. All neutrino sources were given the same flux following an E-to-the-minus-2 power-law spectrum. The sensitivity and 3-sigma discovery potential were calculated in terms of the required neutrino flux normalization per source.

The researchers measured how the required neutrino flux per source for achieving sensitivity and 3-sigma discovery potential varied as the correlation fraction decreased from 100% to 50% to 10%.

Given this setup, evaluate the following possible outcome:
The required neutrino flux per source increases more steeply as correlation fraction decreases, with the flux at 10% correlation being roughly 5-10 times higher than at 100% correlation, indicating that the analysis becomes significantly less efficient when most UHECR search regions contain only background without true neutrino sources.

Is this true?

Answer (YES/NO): NO